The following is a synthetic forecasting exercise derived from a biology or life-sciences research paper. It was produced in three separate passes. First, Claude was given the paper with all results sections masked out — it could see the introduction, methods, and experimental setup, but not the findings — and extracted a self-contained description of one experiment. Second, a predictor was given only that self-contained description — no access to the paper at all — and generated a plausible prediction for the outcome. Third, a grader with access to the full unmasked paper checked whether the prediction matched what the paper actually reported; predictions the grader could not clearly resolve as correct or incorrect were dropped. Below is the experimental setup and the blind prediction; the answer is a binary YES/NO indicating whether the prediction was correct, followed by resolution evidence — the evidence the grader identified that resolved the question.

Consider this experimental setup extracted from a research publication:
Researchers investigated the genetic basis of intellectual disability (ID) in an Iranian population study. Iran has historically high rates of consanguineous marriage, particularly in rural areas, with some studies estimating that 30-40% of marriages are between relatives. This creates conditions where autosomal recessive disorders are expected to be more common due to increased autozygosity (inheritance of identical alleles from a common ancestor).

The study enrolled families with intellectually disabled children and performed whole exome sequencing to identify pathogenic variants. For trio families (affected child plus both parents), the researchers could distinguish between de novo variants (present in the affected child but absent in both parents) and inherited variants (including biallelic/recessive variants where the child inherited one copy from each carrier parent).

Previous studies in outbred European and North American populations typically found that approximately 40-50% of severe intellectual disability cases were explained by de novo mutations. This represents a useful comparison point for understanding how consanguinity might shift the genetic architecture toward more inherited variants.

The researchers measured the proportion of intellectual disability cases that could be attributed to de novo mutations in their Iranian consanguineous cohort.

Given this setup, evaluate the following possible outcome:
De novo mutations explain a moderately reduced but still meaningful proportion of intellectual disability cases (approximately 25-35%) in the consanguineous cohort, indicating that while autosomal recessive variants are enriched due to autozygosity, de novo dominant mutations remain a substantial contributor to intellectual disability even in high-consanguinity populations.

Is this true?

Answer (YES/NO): NO